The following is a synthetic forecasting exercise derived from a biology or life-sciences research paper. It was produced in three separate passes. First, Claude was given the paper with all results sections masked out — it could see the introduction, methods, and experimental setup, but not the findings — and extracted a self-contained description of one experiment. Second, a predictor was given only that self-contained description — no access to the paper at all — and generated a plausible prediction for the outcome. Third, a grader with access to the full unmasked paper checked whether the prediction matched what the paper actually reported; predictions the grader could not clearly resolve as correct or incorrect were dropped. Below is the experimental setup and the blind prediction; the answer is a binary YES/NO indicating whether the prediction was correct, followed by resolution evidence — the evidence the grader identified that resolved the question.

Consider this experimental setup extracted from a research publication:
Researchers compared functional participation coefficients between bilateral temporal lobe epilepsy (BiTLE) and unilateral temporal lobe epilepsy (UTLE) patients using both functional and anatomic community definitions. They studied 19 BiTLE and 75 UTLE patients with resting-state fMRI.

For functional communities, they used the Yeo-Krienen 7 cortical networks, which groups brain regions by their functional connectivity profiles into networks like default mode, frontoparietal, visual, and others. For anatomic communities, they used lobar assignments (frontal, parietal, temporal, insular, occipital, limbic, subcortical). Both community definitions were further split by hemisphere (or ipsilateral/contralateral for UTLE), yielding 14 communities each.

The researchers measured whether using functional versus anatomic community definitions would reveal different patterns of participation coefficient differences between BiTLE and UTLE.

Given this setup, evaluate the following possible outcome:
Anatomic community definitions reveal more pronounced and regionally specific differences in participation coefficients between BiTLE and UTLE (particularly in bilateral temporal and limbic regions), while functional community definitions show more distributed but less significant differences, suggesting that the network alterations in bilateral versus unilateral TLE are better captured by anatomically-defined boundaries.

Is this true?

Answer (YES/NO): NO